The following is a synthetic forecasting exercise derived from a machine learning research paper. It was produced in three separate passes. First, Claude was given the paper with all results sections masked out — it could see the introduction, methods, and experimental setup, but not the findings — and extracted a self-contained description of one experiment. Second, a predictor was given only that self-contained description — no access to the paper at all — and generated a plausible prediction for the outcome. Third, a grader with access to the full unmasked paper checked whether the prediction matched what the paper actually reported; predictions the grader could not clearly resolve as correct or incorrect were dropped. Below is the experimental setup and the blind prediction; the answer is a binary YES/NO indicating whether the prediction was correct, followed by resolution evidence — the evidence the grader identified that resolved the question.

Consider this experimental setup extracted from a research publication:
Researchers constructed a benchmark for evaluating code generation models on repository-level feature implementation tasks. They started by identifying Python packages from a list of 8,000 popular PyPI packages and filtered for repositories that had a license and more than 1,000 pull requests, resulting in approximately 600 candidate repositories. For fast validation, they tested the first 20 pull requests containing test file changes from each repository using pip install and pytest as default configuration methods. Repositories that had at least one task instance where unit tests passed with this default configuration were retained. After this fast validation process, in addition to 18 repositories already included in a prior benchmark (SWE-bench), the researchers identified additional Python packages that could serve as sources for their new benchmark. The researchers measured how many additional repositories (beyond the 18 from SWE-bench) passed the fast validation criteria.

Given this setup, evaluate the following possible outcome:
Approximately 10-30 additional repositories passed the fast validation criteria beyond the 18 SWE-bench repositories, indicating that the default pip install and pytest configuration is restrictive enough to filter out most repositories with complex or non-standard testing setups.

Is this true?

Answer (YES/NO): NO